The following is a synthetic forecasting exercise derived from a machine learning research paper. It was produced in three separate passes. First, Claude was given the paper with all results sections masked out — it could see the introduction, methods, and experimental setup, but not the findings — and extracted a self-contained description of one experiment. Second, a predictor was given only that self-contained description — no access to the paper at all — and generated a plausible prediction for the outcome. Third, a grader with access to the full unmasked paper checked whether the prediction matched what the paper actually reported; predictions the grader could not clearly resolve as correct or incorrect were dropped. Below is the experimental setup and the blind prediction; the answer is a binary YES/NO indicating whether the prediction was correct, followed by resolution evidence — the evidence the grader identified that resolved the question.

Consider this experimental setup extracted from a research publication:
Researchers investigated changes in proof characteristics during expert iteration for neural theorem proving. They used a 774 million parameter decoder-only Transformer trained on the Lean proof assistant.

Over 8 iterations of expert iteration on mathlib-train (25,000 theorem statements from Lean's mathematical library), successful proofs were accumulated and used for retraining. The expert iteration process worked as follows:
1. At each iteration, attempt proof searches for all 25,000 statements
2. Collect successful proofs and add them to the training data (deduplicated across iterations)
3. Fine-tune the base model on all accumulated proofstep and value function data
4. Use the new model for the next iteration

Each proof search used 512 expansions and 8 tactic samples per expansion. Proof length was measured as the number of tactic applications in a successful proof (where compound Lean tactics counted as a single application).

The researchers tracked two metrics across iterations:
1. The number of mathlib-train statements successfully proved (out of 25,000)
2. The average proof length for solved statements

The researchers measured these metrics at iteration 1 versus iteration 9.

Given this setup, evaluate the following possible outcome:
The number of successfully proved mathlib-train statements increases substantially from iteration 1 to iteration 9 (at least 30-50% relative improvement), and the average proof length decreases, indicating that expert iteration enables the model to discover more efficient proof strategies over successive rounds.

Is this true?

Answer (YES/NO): NO